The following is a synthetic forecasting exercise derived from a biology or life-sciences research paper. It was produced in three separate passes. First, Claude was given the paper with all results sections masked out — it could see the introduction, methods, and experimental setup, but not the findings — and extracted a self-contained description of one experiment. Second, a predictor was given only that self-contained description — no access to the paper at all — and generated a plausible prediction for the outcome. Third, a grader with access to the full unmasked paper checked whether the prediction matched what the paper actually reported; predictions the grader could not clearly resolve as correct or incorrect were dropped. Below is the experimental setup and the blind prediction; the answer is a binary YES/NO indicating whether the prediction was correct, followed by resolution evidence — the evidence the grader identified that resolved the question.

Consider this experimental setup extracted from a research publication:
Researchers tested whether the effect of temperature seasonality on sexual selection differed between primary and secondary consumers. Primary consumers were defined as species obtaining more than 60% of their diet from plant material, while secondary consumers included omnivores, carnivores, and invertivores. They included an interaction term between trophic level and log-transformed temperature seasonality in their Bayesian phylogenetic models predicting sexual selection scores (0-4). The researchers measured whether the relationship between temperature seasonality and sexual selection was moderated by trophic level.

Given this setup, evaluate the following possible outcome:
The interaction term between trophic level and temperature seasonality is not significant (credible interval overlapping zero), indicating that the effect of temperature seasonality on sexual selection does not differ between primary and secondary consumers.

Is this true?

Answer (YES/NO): NO